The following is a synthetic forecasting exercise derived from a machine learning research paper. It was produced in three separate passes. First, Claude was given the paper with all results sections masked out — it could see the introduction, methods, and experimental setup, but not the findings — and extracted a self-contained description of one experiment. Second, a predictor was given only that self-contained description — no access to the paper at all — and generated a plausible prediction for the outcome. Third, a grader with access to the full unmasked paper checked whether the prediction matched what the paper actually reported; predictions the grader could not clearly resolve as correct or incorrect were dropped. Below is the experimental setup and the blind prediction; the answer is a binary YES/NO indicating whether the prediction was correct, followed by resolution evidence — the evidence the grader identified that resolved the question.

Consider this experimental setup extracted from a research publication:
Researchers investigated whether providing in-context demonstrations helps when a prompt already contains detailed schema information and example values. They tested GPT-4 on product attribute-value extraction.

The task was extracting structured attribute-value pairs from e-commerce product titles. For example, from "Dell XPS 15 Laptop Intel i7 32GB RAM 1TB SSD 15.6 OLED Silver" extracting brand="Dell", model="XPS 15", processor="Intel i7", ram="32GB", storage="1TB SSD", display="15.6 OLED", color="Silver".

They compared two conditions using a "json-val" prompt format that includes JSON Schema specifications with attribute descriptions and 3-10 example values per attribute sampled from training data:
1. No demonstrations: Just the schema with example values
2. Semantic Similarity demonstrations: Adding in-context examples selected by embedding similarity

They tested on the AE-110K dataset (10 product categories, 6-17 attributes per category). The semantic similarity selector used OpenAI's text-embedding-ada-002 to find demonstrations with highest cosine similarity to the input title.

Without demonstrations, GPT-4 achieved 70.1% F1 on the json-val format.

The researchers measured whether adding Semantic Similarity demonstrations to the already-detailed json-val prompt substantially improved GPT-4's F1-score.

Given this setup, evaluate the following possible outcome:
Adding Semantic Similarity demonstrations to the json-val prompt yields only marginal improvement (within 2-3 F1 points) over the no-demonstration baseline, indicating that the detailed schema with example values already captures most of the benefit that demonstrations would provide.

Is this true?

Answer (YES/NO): NO